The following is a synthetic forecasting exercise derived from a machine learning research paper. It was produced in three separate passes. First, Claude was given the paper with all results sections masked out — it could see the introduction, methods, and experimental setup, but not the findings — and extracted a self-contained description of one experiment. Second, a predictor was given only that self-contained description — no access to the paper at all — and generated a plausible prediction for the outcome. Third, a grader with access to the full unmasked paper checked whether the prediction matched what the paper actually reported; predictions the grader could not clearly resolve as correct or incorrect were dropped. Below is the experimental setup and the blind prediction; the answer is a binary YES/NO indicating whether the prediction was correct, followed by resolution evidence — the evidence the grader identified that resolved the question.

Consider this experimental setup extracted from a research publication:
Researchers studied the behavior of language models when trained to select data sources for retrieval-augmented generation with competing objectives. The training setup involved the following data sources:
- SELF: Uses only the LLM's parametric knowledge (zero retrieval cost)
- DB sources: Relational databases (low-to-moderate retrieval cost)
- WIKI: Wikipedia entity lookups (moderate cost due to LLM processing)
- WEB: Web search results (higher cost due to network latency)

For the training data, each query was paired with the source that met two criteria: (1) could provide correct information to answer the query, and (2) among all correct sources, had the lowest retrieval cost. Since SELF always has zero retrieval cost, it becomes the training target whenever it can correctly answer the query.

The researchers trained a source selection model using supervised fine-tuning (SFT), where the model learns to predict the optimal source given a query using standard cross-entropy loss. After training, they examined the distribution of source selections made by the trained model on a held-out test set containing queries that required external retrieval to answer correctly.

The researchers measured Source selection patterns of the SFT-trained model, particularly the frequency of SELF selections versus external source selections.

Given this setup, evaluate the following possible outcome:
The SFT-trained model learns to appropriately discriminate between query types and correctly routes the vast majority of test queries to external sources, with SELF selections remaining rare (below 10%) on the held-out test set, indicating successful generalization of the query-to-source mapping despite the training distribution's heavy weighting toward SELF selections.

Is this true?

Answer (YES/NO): NO